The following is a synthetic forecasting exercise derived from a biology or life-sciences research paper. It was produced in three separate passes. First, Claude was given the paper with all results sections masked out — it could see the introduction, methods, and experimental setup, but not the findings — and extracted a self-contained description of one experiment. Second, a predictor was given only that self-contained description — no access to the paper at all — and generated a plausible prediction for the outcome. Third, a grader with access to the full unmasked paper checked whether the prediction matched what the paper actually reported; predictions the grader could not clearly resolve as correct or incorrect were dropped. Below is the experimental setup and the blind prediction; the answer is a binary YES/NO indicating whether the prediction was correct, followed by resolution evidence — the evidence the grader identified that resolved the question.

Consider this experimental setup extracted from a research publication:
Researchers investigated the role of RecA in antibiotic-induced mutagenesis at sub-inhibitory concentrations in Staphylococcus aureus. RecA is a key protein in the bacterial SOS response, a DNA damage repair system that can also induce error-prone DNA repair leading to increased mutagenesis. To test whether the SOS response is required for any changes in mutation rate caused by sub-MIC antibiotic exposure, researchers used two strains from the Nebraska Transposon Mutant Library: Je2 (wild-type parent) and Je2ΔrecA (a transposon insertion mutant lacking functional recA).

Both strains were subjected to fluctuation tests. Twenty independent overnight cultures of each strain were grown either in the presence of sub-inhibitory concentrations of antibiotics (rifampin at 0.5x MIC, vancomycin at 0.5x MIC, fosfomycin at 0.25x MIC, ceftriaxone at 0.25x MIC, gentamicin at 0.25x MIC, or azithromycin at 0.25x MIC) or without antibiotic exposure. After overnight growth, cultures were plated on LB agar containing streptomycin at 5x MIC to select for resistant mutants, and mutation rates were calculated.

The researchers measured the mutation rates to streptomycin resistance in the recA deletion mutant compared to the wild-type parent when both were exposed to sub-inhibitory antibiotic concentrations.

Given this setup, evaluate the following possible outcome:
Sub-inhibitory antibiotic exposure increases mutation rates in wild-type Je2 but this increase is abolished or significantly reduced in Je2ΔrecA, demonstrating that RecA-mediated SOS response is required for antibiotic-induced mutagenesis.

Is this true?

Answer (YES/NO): YES